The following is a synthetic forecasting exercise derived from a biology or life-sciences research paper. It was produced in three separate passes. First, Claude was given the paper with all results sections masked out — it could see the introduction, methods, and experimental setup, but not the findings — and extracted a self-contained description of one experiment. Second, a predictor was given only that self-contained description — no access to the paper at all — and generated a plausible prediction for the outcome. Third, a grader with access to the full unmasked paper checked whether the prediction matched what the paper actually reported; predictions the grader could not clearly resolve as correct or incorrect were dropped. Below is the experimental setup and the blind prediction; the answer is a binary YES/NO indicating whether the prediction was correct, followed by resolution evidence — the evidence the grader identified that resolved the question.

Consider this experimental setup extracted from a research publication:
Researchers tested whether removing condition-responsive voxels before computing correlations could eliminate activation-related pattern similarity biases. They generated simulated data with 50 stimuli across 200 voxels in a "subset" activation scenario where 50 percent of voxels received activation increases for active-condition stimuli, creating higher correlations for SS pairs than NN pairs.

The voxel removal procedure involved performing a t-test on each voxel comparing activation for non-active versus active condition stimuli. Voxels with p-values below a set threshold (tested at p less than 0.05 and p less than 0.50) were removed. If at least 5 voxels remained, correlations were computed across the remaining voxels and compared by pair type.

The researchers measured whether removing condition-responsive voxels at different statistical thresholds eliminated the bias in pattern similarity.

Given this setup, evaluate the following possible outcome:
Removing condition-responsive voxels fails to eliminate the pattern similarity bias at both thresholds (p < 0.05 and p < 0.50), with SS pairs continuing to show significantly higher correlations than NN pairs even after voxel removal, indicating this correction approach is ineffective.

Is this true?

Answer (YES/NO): NO